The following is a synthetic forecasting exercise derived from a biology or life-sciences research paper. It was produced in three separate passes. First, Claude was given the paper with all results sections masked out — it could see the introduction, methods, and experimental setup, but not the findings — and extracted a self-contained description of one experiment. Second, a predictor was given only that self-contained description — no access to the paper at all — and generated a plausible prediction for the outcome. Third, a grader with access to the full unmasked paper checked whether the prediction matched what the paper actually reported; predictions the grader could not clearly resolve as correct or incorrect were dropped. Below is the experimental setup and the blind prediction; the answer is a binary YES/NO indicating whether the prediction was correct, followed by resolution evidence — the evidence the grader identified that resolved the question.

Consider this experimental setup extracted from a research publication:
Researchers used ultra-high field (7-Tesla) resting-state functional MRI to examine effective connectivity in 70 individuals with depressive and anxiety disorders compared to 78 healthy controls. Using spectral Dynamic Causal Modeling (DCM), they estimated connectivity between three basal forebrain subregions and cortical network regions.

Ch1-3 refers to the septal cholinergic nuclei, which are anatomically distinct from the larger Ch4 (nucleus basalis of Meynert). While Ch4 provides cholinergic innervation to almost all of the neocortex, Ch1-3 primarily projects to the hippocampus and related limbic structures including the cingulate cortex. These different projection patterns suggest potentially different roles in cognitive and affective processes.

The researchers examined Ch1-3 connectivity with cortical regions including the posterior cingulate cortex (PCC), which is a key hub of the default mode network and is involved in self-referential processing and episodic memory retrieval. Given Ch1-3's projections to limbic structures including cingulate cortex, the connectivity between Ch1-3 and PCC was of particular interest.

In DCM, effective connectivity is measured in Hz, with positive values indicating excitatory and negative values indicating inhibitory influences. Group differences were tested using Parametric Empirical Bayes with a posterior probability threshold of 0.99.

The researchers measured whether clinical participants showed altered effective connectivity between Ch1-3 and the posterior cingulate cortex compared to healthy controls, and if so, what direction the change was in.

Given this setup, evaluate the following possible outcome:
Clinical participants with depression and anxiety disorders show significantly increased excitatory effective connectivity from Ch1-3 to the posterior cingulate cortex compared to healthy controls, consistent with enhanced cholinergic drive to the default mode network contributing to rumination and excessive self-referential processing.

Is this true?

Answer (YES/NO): NO